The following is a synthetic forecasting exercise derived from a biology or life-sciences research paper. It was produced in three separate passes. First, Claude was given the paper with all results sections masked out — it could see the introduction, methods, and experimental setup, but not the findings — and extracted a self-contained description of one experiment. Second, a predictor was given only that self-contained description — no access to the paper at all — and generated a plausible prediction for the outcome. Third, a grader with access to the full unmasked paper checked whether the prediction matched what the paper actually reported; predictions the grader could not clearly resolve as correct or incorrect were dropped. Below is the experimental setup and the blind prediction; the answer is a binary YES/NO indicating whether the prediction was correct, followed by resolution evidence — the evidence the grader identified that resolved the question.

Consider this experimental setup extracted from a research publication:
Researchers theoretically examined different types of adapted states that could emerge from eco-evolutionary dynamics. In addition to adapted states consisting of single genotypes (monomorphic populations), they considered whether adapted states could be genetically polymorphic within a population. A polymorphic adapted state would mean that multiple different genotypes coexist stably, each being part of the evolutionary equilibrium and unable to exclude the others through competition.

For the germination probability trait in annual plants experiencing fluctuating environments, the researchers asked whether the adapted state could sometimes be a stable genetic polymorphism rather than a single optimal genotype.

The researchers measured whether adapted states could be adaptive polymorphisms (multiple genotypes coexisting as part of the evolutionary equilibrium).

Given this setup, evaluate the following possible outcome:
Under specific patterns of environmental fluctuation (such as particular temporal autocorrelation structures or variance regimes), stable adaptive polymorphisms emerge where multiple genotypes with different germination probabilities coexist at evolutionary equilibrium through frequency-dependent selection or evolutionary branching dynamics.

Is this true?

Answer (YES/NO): NO